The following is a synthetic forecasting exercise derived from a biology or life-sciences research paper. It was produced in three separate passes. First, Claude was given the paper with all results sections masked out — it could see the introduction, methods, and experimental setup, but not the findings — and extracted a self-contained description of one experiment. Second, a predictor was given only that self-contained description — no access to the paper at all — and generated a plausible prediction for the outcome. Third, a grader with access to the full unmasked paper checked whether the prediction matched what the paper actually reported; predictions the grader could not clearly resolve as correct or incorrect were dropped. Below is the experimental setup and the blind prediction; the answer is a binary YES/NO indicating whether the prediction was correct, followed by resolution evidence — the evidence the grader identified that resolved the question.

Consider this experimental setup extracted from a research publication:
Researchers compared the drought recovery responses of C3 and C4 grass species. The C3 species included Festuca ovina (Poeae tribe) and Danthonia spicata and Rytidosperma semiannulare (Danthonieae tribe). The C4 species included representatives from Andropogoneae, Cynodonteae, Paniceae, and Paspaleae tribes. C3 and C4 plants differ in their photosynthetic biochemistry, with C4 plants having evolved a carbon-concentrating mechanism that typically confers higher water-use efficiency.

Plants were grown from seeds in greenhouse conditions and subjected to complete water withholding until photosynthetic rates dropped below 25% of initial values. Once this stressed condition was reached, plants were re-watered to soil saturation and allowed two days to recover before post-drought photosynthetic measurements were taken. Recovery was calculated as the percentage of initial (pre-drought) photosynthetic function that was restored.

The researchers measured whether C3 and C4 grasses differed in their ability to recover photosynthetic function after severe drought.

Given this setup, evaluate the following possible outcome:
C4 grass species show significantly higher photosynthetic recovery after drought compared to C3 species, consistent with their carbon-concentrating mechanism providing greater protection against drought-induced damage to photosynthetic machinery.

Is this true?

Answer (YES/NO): NO